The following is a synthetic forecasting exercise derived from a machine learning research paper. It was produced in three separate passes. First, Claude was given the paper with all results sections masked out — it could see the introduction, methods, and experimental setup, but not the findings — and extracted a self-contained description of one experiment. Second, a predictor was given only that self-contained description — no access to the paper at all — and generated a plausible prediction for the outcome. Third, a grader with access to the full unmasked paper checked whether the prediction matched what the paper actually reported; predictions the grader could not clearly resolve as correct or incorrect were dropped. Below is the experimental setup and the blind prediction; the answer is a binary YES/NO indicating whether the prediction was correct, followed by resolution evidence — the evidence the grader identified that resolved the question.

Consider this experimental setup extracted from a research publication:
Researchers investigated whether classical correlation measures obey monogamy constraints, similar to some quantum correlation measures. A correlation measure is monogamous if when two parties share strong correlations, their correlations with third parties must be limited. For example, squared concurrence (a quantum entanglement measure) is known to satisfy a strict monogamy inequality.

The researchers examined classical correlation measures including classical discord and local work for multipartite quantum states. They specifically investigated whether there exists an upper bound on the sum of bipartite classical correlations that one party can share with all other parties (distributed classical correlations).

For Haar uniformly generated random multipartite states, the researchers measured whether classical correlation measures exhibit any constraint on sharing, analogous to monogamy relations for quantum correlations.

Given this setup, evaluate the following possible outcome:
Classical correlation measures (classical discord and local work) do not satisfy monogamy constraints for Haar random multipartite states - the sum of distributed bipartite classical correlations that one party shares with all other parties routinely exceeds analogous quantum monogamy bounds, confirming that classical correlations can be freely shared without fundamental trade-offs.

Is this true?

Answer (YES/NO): NO